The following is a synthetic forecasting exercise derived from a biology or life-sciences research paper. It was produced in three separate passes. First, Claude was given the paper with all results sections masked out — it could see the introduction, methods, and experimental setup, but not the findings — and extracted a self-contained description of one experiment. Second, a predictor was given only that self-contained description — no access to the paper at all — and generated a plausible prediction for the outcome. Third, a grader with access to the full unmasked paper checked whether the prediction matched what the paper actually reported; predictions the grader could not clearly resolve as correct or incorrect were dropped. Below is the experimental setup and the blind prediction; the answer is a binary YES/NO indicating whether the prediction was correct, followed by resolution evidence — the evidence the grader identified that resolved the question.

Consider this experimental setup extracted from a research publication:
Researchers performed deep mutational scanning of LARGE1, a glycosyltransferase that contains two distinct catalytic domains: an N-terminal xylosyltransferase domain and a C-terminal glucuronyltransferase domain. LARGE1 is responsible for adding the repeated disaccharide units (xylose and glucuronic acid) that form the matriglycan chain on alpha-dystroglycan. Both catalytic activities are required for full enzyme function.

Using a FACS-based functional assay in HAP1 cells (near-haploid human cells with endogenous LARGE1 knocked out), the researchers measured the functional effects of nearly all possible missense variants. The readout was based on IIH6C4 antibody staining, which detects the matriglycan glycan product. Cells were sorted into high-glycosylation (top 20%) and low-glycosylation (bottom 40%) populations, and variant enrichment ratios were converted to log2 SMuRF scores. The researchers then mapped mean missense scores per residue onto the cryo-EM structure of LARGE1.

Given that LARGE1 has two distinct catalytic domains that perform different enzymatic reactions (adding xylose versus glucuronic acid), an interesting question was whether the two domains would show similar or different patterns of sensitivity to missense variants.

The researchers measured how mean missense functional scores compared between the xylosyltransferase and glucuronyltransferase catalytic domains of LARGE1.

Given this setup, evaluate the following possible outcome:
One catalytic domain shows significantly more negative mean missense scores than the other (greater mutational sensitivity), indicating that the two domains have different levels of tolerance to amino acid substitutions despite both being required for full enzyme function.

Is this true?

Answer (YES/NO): YES